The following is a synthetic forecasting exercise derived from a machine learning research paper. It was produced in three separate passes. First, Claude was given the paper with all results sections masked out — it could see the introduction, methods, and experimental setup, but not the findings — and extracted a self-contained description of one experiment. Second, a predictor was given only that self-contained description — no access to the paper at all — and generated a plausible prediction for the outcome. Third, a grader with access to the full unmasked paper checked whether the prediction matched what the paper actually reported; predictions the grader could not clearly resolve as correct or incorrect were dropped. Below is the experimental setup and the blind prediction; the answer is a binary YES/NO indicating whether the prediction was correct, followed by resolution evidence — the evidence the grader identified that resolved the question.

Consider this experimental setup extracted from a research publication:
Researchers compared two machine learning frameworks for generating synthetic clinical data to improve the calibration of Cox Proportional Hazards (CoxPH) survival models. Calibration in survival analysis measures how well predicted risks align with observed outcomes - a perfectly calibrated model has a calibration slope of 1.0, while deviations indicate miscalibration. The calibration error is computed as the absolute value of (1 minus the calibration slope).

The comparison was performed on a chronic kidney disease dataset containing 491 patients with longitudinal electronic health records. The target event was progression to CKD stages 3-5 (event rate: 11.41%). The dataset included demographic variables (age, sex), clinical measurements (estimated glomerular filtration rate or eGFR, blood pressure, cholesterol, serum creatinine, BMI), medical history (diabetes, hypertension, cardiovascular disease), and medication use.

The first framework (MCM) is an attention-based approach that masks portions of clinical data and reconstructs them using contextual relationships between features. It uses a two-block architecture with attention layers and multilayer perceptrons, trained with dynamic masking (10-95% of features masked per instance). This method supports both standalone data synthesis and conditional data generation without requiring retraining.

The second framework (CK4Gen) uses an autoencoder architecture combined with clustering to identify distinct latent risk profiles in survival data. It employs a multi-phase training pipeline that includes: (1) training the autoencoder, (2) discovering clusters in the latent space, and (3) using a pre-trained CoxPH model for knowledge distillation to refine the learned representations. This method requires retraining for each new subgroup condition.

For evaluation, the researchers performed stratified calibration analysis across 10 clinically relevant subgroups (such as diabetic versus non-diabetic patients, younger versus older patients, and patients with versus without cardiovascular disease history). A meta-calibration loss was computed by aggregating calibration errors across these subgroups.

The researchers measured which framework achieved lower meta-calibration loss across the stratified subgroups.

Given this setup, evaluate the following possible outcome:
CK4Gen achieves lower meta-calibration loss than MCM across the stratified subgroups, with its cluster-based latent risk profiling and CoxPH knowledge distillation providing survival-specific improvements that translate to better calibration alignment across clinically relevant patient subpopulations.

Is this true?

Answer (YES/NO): YES